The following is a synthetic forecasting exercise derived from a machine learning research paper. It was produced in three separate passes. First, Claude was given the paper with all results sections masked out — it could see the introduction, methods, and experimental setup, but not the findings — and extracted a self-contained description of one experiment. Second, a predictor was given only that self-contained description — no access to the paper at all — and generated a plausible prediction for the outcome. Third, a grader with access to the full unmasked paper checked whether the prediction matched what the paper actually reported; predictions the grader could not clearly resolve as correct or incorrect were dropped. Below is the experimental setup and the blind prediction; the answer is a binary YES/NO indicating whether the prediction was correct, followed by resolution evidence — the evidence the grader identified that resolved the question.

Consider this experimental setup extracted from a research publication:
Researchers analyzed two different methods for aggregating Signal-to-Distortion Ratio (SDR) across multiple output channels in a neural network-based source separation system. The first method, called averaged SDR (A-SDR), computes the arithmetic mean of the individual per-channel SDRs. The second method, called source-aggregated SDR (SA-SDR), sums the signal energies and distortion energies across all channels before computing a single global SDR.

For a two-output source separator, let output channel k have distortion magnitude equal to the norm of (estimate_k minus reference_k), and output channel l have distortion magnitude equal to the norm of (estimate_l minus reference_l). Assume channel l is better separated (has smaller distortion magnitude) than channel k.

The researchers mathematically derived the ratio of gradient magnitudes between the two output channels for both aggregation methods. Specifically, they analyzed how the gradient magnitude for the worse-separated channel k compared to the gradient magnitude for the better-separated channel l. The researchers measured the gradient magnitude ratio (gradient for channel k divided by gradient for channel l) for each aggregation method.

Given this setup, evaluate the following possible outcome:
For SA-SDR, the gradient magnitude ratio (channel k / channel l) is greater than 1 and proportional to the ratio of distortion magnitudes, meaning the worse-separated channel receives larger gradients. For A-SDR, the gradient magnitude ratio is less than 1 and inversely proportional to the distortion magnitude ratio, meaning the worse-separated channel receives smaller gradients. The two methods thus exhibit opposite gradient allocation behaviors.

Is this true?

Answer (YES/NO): YES